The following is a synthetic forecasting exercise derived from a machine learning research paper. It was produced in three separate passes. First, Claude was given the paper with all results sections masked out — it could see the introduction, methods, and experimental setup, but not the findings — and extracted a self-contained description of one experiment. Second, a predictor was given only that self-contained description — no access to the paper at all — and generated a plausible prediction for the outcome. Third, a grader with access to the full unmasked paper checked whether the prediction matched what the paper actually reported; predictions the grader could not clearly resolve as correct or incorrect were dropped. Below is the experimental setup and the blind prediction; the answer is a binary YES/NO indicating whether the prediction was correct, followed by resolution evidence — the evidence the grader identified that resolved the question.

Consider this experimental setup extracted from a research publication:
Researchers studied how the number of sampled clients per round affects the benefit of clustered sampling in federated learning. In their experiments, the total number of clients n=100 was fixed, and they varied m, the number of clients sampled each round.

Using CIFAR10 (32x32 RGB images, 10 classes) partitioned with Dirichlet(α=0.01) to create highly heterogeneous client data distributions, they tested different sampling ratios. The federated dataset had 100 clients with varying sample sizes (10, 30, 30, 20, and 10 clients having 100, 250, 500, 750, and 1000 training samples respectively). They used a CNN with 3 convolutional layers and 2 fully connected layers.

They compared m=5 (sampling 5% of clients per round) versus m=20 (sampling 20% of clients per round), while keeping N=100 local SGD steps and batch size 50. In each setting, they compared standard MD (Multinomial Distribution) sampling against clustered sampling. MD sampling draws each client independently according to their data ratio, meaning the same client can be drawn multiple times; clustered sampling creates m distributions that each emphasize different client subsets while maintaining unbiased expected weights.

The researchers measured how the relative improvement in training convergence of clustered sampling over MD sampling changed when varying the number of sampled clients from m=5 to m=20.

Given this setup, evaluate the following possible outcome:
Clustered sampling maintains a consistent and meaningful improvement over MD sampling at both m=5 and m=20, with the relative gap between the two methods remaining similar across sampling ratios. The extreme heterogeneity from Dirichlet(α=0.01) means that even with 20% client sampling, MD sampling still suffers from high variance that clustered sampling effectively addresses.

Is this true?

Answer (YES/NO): NO